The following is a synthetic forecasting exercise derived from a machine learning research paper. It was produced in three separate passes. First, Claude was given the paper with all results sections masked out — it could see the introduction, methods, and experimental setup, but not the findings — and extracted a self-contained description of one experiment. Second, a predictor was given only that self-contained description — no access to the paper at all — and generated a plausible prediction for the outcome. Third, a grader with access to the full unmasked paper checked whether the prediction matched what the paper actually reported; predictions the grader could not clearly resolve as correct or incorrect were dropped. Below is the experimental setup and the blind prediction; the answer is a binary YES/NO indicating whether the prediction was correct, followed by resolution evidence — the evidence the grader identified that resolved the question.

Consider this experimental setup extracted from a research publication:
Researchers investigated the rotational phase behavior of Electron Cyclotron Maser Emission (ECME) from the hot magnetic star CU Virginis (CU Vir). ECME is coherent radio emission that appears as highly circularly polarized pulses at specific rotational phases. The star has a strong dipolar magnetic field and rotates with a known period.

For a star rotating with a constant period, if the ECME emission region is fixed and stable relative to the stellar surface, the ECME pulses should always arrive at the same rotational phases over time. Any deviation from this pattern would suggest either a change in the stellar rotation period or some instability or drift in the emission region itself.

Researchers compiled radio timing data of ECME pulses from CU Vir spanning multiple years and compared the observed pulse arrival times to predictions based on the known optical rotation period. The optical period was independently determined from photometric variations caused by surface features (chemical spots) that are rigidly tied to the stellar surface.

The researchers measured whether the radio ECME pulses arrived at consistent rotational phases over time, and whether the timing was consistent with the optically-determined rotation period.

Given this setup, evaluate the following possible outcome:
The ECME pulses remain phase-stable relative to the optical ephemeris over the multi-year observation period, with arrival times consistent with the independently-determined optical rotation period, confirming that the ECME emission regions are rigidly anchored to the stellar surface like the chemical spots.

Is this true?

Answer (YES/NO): NO